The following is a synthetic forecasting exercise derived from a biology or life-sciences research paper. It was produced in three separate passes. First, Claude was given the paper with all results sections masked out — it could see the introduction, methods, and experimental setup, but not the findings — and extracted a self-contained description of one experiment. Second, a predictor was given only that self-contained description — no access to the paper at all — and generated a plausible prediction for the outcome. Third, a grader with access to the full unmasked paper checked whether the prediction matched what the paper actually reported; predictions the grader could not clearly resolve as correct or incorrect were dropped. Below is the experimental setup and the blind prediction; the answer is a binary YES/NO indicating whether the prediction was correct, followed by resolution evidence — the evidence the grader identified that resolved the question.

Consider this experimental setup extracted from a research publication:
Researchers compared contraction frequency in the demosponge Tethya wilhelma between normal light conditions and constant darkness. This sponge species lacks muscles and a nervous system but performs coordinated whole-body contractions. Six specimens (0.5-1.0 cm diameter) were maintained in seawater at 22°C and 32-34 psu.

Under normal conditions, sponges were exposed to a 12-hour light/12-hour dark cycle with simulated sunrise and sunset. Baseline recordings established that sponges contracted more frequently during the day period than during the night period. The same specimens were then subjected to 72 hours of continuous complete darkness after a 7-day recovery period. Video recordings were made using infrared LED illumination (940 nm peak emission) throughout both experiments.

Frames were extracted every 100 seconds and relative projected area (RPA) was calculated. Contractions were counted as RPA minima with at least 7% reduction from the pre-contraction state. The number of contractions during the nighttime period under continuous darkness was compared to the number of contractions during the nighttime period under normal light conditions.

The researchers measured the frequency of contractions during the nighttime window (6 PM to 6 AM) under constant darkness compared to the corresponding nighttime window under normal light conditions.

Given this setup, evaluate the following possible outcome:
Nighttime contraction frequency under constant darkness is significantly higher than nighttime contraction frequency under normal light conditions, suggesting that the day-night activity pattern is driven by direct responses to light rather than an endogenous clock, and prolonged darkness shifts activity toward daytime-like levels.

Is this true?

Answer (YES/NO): YES